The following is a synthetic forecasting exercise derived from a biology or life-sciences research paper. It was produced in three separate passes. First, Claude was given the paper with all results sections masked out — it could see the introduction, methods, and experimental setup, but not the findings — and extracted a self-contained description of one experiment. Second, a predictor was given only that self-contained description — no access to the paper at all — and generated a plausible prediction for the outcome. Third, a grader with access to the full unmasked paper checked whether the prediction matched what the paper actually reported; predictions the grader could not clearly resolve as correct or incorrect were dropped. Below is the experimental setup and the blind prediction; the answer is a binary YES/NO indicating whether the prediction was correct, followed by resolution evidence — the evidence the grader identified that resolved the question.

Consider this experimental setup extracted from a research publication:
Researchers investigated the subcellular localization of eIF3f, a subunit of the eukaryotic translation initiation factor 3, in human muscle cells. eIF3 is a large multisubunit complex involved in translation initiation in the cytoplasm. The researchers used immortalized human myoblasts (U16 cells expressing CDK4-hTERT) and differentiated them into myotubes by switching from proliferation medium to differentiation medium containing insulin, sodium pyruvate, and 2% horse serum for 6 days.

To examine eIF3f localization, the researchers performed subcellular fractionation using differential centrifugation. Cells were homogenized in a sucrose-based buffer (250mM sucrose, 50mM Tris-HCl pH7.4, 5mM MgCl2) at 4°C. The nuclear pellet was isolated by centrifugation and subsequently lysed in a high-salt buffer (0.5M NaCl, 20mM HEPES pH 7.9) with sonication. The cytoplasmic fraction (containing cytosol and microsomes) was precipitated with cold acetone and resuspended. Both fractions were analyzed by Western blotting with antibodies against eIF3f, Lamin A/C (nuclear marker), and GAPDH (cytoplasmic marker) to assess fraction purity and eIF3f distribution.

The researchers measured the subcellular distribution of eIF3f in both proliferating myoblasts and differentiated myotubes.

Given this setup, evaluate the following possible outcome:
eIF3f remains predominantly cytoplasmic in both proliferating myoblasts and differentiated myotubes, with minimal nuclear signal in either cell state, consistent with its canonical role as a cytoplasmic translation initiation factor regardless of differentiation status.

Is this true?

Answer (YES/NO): NO